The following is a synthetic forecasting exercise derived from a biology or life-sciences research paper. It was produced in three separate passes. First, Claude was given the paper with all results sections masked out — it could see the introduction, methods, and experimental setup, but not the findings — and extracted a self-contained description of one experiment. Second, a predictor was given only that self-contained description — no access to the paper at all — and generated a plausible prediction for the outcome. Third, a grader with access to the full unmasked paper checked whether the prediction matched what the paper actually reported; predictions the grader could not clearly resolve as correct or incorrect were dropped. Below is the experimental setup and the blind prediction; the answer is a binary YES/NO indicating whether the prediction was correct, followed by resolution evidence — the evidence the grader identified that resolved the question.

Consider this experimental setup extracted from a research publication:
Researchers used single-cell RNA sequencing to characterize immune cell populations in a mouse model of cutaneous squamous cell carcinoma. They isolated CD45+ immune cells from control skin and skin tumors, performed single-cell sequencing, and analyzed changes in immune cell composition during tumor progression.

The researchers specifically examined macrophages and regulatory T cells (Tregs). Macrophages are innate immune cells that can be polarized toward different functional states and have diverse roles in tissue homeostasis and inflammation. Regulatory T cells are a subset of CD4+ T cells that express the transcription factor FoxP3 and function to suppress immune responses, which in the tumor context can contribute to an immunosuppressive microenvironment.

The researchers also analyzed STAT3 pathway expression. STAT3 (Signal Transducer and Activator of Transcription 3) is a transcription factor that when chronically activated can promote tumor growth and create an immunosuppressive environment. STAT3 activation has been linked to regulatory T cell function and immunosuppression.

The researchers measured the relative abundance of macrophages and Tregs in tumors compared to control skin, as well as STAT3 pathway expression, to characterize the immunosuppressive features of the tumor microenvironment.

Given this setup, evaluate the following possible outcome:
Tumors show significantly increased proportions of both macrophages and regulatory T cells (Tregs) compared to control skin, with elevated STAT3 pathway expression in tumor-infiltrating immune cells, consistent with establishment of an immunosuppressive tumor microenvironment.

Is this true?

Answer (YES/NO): YES